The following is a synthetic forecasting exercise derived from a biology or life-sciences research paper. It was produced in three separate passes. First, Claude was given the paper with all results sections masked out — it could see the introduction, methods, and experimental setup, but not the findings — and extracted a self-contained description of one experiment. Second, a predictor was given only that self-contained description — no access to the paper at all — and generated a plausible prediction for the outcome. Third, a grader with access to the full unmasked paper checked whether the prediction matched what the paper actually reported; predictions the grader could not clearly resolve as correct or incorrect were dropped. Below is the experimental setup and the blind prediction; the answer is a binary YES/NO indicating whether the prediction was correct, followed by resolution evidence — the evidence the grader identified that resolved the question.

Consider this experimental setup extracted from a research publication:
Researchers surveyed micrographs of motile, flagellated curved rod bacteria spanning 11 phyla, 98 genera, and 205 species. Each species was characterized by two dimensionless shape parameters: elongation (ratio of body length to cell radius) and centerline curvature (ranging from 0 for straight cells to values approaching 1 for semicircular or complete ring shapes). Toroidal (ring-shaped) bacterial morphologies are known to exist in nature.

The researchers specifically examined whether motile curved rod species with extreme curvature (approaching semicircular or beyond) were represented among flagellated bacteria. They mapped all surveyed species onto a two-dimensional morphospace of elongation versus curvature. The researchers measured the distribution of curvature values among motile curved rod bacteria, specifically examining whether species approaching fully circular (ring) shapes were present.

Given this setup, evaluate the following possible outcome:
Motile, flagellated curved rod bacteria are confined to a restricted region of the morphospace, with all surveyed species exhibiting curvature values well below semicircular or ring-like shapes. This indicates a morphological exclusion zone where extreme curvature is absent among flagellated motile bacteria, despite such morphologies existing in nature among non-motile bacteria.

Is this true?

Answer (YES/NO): NO